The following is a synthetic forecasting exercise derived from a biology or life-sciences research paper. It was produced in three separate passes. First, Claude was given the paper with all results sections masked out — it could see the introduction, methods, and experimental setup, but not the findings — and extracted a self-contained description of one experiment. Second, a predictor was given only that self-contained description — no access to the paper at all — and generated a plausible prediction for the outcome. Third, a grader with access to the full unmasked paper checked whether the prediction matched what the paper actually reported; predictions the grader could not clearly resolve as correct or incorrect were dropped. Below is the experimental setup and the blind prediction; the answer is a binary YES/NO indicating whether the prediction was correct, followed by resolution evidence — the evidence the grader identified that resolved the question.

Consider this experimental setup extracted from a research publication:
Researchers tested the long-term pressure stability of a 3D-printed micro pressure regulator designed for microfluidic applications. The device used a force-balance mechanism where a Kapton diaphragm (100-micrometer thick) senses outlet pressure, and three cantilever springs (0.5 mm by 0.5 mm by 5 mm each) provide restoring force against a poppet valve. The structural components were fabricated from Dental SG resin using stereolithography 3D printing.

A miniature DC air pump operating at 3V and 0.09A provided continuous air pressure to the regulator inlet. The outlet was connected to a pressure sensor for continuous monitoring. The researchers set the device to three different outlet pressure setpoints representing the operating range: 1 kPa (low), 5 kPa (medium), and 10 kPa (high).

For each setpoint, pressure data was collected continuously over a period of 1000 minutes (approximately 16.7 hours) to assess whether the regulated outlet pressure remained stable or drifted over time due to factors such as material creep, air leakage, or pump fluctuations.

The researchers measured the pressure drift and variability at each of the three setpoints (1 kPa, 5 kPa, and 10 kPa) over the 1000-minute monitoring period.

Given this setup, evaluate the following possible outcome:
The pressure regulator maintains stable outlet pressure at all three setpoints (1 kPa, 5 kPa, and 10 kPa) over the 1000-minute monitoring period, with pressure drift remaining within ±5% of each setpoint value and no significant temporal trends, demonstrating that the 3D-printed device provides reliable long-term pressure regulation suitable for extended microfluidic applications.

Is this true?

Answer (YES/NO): YES